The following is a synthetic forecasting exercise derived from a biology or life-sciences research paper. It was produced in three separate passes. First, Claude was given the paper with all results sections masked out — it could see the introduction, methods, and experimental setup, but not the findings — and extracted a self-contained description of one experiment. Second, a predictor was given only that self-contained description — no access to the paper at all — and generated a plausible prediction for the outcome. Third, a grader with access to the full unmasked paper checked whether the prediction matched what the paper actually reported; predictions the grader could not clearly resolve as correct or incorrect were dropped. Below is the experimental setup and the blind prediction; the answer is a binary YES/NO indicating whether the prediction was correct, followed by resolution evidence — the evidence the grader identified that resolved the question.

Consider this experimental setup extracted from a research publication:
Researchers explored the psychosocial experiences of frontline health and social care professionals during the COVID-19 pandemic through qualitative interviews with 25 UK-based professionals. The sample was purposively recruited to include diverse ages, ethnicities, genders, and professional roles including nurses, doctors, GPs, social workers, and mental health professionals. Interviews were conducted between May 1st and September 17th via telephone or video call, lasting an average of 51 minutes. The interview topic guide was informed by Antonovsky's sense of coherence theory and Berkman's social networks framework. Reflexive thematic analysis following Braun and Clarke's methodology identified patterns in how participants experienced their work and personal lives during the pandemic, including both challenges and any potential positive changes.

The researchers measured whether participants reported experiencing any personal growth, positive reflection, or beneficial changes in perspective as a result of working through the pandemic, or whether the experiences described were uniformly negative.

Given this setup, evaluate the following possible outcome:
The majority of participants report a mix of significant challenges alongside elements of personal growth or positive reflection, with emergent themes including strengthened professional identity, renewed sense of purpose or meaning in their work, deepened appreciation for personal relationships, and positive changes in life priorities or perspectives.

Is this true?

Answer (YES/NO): YES